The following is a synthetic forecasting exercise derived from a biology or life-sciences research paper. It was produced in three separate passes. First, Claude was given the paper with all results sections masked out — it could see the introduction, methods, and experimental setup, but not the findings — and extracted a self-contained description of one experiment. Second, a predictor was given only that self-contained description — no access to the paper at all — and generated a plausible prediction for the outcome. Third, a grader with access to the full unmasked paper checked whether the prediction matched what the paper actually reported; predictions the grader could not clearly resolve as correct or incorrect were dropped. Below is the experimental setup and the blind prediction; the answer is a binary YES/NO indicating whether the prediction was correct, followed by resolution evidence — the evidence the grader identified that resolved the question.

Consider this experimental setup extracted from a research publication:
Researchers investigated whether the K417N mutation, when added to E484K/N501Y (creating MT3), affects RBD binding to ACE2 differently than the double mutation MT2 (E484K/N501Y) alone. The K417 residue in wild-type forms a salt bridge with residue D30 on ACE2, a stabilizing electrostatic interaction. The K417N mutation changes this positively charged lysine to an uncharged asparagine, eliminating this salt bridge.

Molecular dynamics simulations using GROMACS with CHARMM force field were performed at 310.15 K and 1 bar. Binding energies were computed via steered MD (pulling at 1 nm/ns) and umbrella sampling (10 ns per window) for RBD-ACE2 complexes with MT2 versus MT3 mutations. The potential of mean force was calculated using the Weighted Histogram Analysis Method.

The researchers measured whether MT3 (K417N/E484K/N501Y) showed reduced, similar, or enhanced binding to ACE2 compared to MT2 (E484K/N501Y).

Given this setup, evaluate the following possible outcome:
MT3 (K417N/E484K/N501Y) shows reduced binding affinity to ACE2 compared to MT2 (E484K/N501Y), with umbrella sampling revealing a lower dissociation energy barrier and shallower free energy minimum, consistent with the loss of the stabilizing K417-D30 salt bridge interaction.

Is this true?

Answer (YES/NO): NO